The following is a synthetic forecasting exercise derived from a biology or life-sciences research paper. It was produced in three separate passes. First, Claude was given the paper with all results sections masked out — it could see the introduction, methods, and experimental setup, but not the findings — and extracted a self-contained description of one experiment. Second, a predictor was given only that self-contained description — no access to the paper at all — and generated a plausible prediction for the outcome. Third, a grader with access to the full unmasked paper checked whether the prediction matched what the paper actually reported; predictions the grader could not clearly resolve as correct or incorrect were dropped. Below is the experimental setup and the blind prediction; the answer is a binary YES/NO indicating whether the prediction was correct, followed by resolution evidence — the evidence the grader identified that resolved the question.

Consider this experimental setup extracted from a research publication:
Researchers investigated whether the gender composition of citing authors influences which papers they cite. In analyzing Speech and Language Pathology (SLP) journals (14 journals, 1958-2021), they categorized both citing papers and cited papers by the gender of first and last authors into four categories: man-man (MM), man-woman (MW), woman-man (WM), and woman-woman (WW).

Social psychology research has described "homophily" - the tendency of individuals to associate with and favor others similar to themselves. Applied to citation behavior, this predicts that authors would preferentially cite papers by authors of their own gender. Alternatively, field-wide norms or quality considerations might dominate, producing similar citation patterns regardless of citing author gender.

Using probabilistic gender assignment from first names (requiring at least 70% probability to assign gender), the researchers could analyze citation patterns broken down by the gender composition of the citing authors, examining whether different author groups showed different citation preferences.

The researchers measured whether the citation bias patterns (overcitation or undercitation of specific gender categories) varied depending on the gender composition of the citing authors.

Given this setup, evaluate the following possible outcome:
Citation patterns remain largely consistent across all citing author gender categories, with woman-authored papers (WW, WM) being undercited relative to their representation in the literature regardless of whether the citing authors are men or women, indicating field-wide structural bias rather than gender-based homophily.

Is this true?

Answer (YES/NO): NO